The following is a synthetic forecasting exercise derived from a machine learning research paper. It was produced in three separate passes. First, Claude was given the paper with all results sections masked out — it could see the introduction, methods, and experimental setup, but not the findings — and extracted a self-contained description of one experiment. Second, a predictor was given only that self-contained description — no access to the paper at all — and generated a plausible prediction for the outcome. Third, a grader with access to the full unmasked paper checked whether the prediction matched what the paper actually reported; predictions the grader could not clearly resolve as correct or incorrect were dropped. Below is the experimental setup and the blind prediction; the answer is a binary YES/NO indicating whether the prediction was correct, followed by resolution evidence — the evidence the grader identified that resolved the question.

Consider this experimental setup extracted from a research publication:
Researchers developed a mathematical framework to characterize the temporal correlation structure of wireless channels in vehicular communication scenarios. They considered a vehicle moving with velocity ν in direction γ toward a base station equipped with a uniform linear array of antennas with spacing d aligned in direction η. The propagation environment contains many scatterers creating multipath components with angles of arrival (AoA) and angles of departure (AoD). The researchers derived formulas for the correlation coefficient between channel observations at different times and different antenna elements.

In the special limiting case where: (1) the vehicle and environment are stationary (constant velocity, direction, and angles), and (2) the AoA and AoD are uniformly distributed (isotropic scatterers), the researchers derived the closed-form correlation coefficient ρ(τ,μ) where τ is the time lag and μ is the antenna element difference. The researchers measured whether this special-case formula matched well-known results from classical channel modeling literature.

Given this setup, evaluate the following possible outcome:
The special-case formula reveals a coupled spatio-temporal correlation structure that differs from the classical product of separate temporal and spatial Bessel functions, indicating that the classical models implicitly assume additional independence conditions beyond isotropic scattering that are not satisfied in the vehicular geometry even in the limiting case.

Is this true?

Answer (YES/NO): NO